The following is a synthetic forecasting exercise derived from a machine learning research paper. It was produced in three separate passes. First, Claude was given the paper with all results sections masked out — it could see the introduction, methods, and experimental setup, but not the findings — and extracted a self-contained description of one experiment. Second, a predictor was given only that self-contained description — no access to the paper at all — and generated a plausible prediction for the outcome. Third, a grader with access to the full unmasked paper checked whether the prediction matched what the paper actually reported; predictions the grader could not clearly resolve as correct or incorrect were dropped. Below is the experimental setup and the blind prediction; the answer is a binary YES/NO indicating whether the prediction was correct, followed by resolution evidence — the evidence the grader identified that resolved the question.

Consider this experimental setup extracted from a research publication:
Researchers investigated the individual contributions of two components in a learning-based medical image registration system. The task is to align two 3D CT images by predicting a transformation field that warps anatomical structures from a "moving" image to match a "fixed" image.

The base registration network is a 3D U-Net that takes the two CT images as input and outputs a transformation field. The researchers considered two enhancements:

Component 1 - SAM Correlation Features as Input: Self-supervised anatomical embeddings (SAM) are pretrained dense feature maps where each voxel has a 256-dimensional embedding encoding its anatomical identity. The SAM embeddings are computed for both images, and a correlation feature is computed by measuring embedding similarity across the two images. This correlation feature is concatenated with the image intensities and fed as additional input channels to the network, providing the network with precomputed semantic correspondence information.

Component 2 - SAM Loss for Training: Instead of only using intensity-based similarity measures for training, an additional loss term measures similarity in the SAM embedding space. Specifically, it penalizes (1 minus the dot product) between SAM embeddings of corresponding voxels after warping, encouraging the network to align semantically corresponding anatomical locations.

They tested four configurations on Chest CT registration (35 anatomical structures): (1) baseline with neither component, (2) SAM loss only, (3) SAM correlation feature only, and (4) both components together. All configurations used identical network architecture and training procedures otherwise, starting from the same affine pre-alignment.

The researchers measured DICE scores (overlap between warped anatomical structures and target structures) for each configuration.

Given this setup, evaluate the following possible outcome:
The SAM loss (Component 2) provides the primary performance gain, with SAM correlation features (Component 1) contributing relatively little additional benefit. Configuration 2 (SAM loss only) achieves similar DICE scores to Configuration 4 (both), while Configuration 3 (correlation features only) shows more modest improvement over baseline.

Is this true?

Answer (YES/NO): NO